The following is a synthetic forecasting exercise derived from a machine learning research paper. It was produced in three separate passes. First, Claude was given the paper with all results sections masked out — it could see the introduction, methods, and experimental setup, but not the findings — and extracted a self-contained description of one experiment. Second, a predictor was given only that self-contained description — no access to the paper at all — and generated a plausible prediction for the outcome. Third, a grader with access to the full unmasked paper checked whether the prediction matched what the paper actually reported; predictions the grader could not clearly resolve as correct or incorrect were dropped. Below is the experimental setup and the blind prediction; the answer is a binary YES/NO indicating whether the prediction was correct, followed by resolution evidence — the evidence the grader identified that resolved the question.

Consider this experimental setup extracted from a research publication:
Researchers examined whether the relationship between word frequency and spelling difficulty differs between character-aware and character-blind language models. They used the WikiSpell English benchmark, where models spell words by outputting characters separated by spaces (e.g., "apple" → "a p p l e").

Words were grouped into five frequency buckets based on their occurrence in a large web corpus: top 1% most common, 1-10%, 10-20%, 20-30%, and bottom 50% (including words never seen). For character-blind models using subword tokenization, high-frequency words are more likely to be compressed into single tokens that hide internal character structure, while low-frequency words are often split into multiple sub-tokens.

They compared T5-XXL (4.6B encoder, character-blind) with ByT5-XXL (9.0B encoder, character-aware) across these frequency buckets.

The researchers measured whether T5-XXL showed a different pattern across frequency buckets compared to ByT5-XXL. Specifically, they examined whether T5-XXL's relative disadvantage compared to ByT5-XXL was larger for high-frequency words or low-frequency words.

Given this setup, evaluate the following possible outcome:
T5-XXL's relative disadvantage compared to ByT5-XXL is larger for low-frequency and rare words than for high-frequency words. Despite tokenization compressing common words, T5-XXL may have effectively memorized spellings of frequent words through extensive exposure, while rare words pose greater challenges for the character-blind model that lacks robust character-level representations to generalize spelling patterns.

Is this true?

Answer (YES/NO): NO